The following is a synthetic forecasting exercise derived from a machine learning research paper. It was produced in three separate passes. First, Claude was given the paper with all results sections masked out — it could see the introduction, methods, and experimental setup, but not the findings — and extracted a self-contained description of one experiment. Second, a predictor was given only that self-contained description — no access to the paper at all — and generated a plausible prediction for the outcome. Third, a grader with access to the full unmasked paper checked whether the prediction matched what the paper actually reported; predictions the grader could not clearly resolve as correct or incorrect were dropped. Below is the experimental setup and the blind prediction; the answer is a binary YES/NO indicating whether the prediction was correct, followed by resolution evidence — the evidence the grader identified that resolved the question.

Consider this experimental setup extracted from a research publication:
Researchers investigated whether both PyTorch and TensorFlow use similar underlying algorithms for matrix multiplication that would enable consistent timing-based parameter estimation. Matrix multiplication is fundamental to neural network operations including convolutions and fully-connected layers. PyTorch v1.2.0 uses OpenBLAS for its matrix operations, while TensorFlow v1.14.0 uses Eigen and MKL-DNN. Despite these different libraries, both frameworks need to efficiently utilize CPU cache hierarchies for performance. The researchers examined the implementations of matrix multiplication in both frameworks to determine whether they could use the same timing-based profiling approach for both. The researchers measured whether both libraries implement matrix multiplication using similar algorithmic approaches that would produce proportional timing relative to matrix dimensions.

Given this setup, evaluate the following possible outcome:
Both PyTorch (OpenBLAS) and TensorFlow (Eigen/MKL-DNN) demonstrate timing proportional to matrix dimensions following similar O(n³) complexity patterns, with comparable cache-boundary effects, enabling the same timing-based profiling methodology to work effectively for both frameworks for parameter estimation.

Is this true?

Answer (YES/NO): YES